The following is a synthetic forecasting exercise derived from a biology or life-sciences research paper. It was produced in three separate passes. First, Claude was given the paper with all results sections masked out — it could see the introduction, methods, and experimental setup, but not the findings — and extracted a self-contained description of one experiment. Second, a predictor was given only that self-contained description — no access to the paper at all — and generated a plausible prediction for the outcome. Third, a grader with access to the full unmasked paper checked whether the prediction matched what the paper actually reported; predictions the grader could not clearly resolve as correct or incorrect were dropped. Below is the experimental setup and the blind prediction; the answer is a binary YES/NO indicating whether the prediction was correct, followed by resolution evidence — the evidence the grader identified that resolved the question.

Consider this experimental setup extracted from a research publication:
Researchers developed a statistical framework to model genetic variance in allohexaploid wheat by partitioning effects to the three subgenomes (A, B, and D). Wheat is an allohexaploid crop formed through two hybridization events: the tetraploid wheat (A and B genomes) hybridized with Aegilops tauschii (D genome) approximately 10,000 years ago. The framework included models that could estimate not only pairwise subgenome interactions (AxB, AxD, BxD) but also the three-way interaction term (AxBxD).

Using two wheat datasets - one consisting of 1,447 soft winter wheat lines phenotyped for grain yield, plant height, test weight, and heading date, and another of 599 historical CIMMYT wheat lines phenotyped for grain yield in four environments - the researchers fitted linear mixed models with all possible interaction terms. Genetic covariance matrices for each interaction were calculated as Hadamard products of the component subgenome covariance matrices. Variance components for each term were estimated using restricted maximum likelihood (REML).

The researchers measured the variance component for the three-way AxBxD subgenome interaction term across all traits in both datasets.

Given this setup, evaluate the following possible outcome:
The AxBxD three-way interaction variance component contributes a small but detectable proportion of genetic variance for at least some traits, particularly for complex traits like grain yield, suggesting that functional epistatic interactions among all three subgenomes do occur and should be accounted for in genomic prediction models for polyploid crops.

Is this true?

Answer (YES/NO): NO